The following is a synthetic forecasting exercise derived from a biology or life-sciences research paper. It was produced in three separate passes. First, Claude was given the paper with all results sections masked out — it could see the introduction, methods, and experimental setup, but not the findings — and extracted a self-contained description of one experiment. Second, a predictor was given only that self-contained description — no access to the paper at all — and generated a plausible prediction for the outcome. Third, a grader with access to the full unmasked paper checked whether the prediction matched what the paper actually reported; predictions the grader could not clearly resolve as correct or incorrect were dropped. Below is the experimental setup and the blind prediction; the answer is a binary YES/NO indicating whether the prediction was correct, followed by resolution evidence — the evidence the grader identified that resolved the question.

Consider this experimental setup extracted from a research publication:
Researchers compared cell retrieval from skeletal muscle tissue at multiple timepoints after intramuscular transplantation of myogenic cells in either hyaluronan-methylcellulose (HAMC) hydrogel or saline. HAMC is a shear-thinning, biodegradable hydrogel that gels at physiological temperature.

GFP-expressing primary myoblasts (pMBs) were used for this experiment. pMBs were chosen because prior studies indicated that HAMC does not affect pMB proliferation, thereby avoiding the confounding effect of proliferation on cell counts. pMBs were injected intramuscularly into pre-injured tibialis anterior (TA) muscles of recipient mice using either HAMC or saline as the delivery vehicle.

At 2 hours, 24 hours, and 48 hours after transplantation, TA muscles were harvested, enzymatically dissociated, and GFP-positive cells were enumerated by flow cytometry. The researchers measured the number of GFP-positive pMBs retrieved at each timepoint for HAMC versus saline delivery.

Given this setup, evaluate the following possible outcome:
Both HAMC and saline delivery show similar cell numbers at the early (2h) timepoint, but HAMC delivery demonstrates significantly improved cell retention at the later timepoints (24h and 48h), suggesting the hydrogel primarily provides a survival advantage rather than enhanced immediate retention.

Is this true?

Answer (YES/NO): NO